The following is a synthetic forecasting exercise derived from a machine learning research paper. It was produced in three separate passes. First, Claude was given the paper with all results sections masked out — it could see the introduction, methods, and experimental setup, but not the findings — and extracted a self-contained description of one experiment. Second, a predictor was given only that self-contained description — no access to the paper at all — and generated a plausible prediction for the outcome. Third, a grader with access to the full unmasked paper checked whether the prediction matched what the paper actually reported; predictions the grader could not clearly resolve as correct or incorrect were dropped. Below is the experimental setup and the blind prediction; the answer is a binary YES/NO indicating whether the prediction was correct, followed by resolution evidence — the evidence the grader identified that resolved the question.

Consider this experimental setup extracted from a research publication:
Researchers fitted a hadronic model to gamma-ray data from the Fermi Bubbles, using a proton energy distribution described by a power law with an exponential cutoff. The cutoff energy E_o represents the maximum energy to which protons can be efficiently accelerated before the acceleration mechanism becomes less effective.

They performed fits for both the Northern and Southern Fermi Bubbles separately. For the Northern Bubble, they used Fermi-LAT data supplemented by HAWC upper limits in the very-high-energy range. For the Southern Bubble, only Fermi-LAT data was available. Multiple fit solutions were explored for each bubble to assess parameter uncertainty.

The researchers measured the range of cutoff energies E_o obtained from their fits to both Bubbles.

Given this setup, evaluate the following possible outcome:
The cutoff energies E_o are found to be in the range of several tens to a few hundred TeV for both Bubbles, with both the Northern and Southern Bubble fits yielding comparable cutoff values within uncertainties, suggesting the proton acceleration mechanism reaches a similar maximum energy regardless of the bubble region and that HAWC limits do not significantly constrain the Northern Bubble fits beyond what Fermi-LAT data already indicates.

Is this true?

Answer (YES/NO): NO